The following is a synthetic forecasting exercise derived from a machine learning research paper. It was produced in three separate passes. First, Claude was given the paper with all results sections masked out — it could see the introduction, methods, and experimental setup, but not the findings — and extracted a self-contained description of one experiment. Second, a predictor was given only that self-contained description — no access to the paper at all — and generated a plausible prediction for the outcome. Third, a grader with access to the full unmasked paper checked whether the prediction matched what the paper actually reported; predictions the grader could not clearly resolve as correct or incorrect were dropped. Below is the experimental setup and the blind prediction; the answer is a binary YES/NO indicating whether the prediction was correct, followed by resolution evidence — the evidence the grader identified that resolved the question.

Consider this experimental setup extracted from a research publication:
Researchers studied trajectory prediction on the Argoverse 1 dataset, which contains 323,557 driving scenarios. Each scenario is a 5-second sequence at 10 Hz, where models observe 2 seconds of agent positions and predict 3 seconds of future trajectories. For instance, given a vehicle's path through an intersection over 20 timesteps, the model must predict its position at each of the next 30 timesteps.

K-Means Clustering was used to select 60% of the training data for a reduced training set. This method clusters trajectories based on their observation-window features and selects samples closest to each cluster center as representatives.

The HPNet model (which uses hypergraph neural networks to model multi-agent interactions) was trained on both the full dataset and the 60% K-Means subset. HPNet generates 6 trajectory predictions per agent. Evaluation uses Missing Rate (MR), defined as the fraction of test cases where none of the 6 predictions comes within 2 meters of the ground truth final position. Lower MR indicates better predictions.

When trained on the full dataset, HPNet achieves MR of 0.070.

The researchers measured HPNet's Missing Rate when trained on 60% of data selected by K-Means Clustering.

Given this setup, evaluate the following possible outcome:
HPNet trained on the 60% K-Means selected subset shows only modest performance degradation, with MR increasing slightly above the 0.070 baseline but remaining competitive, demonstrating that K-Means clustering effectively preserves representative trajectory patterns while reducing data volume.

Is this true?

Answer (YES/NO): YES